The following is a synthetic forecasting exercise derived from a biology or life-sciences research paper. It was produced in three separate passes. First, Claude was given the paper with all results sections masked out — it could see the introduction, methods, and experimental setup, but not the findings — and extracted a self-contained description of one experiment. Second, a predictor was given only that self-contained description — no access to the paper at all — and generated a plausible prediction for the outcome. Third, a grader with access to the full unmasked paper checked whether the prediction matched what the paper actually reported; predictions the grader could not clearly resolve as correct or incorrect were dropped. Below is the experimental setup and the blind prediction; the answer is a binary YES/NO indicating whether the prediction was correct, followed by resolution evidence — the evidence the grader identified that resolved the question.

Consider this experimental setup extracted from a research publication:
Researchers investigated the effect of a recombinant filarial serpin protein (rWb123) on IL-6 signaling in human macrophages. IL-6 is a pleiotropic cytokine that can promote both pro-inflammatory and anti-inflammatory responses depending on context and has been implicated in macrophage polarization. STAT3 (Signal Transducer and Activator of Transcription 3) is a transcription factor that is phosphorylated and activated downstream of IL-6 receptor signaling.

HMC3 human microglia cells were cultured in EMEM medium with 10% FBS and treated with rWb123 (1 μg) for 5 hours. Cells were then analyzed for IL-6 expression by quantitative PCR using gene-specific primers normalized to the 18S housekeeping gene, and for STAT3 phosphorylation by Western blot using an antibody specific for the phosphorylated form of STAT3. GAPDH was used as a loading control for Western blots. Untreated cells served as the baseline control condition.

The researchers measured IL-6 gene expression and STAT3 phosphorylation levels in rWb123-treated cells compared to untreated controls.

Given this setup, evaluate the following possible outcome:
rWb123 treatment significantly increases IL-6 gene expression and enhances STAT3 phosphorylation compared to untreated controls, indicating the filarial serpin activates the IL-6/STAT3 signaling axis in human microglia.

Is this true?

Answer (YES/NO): YES